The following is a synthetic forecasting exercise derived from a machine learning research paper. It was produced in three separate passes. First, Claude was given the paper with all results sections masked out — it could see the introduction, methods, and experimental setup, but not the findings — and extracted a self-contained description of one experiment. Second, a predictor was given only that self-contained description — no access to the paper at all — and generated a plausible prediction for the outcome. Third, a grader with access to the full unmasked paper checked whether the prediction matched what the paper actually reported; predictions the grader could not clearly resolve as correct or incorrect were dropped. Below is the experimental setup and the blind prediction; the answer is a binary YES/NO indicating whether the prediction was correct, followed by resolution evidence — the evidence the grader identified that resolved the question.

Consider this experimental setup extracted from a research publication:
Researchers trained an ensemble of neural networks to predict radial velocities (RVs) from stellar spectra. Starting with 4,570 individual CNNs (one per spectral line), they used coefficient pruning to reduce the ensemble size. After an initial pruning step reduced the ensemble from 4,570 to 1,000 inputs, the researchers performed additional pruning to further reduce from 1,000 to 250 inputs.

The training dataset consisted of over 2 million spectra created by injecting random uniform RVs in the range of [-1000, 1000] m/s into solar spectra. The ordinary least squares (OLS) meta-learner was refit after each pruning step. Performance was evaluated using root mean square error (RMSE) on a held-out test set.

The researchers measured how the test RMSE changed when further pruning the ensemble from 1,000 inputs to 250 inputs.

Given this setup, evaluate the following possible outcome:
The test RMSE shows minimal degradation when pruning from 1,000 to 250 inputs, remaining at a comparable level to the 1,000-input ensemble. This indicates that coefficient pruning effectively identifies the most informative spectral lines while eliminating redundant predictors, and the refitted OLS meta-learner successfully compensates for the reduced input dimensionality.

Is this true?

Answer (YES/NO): NO